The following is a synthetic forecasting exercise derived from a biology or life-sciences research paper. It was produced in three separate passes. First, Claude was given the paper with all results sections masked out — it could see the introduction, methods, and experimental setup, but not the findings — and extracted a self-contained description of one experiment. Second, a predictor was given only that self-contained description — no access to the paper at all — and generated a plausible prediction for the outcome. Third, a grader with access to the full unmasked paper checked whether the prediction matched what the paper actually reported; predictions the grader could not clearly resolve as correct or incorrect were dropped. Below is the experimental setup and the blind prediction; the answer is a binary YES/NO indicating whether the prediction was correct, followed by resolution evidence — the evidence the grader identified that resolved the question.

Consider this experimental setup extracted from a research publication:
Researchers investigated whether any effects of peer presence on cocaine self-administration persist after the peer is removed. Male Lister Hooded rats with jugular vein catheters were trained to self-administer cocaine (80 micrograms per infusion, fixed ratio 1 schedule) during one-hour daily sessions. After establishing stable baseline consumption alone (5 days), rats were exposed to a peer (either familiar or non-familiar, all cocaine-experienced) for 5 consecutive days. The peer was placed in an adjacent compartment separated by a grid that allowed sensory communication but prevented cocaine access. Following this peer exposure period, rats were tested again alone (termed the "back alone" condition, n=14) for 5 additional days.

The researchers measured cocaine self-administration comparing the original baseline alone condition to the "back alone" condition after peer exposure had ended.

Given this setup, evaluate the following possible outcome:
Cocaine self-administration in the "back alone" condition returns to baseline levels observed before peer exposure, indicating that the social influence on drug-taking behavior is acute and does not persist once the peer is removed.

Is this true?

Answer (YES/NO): YES